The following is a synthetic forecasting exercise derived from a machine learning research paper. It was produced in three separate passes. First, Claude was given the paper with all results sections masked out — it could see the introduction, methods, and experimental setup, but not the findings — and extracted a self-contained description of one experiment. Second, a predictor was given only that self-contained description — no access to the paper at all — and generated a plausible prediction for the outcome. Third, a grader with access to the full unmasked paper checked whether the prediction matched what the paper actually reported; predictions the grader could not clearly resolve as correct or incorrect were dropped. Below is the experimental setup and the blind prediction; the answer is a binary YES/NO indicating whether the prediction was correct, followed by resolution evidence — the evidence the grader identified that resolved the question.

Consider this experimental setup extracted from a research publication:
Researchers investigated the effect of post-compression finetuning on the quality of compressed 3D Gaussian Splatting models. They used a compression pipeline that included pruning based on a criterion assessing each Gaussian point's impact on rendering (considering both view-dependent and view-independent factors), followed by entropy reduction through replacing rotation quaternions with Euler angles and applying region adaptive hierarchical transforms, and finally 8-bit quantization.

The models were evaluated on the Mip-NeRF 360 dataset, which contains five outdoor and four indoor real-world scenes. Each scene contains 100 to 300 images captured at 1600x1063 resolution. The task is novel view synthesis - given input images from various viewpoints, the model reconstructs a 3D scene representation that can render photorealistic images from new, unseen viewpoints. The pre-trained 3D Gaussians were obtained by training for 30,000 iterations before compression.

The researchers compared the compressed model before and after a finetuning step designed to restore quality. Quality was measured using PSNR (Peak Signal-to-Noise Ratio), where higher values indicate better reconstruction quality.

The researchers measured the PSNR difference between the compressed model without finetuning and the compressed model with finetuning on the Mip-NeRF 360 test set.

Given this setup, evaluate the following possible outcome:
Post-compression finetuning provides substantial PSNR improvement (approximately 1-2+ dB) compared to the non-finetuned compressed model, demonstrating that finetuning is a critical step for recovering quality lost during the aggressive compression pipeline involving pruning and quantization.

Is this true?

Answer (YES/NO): NO